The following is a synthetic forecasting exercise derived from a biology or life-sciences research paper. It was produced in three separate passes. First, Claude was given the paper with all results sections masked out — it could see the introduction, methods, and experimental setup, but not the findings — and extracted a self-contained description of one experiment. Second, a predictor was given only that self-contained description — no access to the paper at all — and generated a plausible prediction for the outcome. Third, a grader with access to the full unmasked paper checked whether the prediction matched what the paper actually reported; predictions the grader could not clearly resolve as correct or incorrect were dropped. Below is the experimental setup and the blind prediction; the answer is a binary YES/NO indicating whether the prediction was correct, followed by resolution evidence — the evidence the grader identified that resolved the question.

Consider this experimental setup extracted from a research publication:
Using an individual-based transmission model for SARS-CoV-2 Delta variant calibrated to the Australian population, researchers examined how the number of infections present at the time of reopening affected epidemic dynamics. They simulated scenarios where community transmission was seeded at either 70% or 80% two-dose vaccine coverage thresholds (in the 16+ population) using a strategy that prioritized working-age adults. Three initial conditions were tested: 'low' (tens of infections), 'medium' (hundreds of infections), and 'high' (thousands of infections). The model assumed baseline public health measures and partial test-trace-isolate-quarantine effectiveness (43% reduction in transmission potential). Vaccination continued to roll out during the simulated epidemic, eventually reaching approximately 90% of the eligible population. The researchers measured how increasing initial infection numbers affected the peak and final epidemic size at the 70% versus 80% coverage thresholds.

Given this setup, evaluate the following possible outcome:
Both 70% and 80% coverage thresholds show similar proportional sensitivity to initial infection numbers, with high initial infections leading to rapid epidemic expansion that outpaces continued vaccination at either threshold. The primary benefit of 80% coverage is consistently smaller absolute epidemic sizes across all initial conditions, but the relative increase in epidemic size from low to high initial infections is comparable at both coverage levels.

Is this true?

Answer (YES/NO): NO